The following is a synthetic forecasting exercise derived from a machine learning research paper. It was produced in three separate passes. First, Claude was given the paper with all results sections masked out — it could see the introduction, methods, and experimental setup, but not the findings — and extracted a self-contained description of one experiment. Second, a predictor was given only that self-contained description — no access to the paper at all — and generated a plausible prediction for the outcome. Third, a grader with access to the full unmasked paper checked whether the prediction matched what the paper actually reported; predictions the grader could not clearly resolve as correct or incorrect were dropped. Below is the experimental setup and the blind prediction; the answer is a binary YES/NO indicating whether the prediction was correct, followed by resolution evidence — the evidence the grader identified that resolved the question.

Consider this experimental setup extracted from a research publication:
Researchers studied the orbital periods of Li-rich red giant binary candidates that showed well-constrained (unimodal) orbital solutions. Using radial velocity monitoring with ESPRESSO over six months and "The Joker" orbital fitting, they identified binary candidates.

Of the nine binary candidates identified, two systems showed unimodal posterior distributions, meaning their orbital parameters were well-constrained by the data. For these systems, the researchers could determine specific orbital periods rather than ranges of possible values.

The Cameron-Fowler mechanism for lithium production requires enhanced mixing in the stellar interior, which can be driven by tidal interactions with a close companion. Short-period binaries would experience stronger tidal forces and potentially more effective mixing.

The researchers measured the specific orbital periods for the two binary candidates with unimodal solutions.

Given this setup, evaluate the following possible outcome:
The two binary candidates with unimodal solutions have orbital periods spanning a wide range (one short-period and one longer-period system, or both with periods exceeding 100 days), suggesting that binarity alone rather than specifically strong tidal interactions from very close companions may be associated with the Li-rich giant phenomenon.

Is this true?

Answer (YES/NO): NO